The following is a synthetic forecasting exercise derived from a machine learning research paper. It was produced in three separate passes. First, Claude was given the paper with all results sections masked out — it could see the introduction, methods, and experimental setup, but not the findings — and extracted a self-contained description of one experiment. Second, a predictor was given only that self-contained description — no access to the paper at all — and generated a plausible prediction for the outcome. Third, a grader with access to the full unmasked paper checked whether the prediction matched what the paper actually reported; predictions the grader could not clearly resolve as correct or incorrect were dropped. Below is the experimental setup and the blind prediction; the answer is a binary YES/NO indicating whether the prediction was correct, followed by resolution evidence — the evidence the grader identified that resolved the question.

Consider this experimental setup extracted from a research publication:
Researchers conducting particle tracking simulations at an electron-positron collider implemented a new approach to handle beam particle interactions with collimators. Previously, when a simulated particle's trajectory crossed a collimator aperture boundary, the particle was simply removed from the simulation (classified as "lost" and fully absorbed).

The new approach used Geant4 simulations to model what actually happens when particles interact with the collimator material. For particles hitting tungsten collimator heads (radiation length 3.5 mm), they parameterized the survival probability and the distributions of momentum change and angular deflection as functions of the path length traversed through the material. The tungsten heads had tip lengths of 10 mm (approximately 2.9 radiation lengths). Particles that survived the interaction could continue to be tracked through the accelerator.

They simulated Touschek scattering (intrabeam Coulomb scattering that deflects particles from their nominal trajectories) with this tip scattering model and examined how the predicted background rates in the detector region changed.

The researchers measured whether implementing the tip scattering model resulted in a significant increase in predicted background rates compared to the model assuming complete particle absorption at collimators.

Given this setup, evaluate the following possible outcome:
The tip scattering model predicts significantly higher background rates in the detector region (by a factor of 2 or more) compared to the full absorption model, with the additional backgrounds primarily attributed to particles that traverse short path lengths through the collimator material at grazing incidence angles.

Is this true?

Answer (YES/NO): NO